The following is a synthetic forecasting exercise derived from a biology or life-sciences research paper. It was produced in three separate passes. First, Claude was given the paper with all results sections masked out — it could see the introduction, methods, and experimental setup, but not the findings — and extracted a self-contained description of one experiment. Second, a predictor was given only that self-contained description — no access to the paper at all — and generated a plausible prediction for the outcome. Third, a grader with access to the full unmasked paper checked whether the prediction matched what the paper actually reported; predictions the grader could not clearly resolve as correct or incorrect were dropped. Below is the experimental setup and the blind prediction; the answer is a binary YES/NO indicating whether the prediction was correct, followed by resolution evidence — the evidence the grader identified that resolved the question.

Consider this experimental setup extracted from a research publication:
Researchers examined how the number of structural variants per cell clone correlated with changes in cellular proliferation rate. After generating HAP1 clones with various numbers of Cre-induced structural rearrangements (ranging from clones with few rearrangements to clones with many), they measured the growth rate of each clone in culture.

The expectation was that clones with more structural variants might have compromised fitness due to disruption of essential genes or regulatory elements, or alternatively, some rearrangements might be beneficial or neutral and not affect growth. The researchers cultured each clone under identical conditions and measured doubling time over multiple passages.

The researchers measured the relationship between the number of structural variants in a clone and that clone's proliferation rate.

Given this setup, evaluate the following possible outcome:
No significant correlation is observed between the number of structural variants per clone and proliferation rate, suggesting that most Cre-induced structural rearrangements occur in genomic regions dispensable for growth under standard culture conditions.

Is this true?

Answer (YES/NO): NO